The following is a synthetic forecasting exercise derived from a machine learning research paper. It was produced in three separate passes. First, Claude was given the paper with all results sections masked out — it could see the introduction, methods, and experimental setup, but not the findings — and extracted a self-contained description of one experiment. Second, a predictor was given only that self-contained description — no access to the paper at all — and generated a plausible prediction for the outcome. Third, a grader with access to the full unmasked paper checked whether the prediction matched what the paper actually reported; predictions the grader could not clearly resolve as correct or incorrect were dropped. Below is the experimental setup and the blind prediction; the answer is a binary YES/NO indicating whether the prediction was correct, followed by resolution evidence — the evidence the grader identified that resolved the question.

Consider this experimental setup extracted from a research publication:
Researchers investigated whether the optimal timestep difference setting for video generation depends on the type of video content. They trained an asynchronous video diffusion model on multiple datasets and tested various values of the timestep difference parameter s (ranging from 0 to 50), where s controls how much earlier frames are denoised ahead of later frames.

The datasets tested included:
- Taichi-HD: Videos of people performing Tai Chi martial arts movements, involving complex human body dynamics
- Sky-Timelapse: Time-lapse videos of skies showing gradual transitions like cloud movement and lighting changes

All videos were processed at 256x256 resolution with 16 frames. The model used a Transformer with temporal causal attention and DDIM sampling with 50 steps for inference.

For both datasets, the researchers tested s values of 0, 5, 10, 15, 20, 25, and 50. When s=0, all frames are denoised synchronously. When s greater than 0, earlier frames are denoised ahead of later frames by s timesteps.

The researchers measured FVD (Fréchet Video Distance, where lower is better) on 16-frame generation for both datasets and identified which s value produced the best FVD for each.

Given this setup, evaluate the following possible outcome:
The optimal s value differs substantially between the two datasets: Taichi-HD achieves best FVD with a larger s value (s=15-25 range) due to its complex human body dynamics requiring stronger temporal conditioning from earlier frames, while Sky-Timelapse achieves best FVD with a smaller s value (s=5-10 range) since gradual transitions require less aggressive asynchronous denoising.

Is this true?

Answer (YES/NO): NO